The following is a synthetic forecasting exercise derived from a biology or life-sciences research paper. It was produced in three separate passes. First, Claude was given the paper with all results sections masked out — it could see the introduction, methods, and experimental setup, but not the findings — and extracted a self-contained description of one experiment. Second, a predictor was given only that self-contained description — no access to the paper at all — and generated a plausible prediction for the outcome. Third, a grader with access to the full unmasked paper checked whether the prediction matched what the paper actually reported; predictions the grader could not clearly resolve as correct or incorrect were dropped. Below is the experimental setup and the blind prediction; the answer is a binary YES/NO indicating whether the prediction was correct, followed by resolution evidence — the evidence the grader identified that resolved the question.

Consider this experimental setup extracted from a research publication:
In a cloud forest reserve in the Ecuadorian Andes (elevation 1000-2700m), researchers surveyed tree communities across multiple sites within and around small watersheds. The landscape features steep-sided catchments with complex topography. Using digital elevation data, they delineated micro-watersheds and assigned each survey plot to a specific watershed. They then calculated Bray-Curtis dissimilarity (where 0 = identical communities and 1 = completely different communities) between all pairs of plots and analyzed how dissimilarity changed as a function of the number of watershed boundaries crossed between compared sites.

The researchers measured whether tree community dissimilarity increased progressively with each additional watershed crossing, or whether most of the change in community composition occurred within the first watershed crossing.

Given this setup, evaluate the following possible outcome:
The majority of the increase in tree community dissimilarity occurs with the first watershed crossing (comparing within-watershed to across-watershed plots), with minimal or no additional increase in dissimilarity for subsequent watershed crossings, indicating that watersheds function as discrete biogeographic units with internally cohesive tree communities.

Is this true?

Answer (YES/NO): YES